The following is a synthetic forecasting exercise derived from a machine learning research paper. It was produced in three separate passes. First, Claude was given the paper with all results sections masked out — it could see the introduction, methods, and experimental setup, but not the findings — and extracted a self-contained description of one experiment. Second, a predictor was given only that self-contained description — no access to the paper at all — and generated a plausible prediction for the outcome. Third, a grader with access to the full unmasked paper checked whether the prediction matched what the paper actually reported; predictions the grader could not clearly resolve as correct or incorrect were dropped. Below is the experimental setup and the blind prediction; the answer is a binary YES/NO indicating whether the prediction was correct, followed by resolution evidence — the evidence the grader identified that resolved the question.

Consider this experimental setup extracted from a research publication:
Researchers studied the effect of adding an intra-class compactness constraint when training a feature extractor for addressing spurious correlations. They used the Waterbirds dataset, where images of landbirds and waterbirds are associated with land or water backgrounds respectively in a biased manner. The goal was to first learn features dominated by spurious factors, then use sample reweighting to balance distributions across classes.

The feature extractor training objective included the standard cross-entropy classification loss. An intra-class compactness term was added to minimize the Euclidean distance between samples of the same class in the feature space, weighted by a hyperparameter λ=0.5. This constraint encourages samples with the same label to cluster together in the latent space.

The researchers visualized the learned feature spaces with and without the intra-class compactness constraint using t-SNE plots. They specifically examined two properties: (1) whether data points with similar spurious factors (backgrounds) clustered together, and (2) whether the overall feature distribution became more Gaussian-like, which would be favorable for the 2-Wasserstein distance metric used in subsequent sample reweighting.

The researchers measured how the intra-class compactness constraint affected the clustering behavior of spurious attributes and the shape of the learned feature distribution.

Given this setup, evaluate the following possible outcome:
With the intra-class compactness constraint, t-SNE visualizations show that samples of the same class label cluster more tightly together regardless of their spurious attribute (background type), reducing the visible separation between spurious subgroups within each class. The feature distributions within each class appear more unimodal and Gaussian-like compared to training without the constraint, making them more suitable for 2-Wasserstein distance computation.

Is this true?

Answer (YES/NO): NO